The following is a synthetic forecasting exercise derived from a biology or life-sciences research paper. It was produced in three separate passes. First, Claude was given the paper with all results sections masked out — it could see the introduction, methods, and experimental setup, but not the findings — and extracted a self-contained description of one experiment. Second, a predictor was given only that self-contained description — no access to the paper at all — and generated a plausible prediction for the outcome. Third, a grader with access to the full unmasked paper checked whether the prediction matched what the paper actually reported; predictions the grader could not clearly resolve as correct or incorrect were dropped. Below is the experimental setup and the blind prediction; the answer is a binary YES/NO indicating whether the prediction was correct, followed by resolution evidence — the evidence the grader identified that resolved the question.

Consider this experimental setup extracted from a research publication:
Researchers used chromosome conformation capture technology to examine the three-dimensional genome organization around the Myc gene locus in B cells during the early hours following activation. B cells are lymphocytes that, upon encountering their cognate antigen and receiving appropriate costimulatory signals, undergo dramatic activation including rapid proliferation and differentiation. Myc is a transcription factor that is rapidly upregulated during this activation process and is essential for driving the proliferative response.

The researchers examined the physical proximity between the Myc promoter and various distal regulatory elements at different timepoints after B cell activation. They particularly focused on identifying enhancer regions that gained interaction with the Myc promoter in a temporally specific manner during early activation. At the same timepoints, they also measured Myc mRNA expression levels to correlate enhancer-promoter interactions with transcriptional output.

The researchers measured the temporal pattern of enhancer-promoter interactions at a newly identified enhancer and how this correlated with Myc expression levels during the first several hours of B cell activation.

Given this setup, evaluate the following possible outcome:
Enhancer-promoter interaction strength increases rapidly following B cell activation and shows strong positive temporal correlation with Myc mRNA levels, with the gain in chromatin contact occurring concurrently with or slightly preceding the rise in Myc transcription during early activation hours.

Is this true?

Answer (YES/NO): YES